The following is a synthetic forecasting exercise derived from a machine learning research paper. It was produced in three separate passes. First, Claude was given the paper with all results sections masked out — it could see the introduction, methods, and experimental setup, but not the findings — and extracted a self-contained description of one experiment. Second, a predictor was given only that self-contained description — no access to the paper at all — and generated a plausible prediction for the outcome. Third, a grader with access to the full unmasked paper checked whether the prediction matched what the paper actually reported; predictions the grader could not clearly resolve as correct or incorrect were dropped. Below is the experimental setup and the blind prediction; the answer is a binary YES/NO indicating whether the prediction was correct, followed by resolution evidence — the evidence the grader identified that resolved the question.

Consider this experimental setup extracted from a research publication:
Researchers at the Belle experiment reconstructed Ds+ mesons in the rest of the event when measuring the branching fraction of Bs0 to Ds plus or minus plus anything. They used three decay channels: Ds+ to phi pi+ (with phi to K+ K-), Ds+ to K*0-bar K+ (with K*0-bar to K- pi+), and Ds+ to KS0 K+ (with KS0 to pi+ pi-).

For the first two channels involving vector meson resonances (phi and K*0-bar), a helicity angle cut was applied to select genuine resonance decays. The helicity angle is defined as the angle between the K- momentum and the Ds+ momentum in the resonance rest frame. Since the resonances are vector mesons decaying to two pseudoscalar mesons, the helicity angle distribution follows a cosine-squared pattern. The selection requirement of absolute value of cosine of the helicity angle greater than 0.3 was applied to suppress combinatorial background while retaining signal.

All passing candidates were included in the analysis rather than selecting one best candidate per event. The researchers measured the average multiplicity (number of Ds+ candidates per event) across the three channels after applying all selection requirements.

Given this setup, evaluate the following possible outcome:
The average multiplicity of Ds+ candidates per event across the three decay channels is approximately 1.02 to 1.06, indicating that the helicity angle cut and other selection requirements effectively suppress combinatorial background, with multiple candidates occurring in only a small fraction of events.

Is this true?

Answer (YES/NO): NO